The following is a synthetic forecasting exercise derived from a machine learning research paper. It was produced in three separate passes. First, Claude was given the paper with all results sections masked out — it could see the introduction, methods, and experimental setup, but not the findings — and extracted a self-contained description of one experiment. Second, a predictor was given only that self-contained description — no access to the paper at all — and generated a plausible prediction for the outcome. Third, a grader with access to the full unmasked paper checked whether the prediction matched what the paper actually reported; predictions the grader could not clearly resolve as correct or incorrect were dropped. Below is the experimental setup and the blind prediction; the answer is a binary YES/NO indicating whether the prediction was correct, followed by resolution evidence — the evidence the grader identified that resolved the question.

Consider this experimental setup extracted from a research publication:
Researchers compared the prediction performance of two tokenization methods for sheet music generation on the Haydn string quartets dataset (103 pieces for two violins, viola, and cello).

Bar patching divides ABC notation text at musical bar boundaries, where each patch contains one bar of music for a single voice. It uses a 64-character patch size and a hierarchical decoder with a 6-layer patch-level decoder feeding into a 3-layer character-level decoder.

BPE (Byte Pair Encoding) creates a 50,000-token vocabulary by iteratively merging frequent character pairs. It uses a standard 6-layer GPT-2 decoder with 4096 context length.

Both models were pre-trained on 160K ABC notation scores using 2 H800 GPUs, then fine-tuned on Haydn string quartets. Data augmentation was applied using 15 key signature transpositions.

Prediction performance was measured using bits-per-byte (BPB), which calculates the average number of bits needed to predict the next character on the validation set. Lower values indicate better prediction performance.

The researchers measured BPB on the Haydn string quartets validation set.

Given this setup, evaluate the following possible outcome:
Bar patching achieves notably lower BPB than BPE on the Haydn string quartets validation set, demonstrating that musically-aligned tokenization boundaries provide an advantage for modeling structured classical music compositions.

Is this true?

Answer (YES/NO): NO